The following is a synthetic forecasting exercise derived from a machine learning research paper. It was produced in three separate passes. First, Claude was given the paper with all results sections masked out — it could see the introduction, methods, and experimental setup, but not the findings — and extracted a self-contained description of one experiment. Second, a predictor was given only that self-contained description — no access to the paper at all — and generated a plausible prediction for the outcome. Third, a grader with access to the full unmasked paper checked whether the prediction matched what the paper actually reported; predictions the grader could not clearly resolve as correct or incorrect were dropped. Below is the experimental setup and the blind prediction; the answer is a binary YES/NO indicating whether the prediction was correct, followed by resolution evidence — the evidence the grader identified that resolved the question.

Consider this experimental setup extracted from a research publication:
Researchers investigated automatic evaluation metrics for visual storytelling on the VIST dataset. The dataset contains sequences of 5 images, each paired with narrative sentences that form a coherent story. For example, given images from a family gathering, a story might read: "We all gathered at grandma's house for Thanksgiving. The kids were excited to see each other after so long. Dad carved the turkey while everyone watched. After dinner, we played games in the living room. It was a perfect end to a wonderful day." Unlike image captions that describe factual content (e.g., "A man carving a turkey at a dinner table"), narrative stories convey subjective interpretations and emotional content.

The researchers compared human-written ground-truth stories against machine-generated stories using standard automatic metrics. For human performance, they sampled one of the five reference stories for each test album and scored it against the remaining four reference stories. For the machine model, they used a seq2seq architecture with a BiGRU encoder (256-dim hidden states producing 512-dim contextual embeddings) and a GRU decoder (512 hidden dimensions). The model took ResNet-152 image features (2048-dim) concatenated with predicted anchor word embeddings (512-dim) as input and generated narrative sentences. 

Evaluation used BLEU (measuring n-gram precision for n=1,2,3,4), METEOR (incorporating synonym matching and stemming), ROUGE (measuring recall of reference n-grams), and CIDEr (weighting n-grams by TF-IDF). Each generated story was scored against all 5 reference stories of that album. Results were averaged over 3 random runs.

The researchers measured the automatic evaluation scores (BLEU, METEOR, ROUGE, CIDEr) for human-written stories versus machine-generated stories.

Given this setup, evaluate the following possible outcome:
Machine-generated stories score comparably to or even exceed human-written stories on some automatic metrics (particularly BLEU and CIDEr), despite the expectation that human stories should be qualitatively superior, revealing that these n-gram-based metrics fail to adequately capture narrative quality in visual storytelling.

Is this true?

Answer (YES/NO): NO